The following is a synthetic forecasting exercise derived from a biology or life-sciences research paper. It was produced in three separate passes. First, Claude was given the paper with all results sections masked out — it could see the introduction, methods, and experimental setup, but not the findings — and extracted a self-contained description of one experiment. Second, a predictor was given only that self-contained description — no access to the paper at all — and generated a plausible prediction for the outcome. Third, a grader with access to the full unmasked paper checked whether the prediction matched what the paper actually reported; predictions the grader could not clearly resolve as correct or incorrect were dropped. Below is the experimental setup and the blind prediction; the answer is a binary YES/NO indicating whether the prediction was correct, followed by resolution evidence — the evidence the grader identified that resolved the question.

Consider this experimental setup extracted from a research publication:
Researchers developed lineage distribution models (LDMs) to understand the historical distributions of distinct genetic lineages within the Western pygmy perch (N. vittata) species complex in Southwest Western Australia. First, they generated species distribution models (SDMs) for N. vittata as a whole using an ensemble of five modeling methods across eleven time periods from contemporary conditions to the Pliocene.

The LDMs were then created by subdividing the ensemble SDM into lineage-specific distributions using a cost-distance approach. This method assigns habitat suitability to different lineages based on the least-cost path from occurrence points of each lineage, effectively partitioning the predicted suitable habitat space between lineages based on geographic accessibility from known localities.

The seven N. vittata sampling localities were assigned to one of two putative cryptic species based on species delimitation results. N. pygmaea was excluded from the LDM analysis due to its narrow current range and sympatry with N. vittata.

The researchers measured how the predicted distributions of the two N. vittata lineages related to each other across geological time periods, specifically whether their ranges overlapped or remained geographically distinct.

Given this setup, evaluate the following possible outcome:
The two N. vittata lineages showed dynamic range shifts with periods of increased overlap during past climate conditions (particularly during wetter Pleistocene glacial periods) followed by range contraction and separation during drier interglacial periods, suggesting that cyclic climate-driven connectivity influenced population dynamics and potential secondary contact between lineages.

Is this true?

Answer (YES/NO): NO